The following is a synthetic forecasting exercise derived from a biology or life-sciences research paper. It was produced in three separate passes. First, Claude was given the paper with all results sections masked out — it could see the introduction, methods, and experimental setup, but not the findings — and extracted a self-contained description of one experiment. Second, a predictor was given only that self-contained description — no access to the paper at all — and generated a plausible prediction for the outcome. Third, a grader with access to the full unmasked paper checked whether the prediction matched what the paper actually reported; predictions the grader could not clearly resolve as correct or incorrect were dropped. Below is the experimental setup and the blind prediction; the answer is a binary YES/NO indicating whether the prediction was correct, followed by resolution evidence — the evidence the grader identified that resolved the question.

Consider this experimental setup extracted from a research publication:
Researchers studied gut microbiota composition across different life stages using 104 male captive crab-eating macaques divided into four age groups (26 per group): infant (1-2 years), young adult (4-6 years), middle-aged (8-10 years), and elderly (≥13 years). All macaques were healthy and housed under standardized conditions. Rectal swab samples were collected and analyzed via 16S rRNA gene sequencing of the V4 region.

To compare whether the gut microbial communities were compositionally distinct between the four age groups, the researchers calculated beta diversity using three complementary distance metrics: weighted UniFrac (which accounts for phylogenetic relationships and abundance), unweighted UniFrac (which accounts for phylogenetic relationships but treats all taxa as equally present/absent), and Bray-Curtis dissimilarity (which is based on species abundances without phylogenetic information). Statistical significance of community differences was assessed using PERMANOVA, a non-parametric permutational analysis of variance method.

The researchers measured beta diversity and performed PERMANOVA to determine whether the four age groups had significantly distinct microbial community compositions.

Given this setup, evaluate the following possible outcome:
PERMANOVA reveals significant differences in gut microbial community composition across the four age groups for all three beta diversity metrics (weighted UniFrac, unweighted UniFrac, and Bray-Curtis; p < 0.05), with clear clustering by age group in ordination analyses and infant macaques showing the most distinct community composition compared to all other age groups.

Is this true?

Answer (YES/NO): NO